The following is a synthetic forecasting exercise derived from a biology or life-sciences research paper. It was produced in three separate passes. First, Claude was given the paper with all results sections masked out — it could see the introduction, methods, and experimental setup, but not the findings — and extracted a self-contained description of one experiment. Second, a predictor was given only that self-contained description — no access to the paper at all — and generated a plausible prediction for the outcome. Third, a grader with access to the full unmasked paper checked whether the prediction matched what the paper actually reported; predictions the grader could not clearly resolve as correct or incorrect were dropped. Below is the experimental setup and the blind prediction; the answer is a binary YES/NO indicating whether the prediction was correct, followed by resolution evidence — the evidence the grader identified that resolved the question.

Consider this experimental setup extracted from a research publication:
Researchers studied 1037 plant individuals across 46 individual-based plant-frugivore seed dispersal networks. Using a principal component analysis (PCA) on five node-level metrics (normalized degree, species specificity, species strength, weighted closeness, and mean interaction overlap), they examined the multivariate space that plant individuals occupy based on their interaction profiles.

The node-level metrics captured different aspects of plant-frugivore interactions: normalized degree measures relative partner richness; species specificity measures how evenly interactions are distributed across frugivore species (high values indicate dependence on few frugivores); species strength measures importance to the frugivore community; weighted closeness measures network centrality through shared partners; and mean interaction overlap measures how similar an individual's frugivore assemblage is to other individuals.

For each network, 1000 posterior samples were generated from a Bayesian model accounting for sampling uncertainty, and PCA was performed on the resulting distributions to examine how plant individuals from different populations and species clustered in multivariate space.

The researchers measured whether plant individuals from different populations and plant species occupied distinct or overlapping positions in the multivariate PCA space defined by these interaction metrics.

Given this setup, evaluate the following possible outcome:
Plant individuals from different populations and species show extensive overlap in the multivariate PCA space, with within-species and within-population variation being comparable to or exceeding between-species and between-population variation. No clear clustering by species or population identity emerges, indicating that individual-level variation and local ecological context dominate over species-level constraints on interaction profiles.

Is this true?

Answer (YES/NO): YES